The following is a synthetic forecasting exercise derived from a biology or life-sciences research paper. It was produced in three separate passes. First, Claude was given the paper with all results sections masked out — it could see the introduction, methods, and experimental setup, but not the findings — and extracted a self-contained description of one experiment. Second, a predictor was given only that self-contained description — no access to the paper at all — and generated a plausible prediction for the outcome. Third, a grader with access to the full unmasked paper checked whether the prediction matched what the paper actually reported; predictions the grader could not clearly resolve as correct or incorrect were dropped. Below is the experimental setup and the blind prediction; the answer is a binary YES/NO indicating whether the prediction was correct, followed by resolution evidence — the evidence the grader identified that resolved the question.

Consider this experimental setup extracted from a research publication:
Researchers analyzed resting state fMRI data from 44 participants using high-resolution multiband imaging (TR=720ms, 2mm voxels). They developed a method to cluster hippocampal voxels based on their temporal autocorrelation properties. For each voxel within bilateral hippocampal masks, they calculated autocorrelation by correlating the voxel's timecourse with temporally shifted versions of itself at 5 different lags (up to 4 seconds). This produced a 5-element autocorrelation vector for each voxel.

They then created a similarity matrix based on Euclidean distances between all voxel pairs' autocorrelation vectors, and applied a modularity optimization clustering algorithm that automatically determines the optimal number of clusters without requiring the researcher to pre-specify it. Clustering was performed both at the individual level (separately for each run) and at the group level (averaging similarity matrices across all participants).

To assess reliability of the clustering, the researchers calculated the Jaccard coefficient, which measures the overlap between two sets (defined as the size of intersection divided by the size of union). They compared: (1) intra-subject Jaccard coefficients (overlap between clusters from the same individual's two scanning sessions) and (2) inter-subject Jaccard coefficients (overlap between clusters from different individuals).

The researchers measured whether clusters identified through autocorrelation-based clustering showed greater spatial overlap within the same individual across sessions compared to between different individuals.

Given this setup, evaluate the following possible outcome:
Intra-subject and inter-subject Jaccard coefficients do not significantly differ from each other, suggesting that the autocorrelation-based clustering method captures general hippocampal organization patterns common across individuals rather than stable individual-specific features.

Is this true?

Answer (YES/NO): NO